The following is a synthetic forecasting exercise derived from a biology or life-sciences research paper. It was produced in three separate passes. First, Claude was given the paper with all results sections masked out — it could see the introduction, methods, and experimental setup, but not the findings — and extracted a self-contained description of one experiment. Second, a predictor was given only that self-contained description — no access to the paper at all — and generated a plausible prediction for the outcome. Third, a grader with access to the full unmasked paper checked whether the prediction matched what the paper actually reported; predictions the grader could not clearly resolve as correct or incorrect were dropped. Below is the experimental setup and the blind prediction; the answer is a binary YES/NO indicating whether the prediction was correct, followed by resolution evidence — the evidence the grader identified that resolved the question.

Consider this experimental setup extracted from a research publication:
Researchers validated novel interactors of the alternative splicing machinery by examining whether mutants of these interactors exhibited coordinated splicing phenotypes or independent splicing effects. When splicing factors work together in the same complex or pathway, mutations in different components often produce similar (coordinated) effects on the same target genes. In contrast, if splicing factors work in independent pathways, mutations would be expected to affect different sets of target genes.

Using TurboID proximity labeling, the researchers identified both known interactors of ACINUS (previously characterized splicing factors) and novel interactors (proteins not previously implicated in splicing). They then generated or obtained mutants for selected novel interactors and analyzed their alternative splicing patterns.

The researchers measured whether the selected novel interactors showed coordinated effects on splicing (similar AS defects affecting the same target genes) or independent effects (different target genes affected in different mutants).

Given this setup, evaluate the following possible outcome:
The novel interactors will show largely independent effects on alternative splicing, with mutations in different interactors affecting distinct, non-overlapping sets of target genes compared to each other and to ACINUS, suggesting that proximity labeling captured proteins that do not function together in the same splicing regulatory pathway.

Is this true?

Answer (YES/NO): NO